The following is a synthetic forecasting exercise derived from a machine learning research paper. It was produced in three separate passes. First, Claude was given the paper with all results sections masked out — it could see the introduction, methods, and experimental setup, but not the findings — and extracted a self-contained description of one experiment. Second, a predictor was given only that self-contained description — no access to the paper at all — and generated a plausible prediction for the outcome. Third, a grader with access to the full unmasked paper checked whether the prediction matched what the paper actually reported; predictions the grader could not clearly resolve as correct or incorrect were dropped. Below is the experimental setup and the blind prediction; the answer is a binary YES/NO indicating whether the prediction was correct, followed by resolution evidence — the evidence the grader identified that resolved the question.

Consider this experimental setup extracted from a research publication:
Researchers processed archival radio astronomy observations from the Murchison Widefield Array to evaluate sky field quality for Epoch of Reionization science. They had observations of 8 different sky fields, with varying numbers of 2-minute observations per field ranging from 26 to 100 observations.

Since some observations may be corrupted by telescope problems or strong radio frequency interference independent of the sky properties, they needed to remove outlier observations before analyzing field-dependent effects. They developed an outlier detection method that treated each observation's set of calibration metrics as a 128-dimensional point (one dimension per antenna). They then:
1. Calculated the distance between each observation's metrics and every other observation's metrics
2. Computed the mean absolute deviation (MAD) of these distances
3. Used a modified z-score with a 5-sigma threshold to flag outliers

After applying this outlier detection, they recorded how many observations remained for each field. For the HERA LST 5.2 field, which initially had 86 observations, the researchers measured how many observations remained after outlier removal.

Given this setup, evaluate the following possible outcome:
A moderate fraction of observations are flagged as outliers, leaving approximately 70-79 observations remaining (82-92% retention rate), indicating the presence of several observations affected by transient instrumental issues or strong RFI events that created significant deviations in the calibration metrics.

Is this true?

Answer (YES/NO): NO